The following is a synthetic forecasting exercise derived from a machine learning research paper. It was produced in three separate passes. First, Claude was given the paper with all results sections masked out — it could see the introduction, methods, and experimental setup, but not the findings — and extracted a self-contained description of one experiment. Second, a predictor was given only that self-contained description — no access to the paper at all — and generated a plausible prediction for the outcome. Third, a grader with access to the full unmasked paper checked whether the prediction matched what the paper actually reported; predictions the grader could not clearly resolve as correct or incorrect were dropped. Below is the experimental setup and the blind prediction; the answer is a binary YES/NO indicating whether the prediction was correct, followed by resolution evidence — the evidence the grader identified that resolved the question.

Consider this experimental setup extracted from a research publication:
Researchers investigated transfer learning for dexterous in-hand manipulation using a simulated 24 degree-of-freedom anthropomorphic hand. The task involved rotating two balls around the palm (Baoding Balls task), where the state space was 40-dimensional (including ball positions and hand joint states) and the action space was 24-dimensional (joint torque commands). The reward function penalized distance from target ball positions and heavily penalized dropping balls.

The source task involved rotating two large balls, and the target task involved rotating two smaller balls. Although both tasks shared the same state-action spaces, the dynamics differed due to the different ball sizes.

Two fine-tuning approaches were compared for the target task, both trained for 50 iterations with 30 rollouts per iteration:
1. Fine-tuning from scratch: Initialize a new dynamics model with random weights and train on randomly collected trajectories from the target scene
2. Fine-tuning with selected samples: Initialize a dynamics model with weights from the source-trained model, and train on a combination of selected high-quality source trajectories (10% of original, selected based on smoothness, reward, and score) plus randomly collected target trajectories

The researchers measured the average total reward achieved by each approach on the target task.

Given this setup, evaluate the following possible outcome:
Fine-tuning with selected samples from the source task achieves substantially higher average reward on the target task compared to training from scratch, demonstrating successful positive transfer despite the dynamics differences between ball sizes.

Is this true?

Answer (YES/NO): YES